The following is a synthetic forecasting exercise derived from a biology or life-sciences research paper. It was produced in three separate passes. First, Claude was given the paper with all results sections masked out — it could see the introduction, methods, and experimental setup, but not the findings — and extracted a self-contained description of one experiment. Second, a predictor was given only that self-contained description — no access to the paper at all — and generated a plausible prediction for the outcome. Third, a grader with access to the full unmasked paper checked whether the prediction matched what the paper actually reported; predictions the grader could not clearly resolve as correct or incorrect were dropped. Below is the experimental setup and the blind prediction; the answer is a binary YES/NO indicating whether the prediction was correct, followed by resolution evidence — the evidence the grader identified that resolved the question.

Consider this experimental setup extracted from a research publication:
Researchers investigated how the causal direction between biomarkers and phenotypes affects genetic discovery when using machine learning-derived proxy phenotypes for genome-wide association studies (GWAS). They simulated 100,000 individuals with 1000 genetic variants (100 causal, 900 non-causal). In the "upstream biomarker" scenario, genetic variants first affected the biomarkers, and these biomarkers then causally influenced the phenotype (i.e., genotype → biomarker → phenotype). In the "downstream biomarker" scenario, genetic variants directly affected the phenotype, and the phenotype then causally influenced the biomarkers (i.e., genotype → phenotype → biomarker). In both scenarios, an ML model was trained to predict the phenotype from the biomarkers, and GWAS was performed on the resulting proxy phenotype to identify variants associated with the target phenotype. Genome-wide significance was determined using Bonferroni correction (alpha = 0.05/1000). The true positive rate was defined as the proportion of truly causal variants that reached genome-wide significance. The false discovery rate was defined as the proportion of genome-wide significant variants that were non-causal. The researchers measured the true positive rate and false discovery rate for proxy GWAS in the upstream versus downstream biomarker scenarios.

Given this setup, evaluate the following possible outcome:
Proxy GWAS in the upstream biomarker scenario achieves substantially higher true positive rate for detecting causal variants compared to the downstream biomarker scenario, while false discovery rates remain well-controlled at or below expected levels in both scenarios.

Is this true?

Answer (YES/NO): NO